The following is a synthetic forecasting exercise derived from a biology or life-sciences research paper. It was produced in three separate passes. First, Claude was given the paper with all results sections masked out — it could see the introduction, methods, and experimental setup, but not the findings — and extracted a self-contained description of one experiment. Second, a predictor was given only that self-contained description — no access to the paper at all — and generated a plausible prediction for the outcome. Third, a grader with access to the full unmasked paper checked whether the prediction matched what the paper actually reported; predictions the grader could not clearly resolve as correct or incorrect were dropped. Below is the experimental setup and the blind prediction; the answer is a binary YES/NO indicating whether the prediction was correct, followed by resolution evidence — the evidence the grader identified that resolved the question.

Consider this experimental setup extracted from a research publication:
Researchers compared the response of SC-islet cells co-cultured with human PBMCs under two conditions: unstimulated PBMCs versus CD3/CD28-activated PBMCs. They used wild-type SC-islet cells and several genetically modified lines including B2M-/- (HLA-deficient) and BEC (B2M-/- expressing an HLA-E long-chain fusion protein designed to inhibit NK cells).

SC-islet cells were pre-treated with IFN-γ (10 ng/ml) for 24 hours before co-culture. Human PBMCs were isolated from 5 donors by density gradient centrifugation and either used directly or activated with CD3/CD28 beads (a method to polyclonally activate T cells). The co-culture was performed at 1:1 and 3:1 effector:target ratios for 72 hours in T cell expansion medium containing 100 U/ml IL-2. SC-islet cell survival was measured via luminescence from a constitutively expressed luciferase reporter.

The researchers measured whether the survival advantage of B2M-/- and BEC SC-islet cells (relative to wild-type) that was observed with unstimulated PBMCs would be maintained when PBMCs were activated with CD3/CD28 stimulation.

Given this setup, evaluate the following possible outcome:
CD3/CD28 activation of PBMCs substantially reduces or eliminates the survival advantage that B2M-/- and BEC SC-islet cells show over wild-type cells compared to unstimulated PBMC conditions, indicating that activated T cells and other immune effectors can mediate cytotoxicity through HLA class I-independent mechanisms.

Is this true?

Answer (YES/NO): YES